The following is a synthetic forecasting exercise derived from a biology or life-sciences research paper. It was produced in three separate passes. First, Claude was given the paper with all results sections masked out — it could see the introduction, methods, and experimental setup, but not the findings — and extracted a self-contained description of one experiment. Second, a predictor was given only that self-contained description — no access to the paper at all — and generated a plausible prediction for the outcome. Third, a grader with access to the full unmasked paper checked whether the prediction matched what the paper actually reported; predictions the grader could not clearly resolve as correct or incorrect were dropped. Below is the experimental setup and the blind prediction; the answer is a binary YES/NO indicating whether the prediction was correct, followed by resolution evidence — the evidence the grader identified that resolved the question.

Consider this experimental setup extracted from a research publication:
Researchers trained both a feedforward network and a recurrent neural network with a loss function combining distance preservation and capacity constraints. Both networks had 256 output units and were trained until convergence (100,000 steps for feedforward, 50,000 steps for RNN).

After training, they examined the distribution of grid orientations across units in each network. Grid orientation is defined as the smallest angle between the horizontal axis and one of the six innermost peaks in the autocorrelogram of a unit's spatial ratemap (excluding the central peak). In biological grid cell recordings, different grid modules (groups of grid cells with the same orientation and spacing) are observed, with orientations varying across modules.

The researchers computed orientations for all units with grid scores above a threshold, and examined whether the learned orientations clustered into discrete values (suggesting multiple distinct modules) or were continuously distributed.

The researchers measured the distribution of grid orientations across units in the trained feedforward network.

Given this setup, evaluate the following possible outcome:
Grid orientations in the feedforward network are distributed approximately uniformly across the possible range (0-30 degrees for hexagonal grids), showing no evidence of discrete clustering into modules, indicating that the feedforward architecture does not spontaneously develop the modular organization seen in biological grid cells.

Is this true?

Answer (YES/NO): NO